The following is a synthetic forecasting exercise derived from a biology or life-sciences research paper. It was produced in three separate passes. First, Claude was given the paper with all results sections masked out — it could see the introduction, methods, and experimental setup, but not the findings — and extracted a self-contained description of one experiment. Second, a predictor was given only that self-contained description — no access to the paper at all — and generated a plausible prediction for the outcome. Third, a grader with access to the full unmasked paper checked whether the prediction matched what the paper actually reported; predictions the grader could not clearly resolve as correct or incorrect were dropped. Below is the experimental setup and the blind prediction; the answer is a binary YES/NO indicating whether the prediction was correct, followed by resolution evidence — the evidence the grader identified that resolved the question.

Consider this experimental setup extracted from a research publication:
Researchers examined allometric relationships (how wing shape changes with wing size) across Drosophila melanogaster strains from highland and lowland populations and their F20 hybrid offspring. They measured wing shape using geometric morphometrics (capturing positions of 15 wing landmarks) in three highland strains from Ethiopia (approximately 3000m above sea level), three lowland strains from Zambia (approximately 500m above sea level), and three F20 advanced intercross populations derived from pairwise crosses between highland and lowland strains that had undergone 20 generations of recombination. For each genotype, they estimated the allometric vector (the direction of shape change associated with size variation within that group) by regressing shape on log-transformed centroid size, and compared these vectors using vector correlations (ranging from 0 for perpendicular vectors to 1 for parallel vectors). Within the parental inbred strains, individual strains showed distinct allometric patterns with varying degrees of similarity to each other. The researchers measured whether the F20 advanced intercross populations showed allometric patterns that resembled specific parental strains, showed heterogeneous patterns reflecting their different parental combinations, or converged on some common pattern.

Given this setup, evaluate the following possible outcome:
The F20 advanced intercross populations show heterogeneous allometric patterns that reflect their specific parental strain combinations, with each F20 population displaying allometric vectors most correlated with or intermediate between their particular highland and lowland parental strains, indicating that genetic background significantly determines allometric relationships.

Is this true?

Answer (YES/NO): NO